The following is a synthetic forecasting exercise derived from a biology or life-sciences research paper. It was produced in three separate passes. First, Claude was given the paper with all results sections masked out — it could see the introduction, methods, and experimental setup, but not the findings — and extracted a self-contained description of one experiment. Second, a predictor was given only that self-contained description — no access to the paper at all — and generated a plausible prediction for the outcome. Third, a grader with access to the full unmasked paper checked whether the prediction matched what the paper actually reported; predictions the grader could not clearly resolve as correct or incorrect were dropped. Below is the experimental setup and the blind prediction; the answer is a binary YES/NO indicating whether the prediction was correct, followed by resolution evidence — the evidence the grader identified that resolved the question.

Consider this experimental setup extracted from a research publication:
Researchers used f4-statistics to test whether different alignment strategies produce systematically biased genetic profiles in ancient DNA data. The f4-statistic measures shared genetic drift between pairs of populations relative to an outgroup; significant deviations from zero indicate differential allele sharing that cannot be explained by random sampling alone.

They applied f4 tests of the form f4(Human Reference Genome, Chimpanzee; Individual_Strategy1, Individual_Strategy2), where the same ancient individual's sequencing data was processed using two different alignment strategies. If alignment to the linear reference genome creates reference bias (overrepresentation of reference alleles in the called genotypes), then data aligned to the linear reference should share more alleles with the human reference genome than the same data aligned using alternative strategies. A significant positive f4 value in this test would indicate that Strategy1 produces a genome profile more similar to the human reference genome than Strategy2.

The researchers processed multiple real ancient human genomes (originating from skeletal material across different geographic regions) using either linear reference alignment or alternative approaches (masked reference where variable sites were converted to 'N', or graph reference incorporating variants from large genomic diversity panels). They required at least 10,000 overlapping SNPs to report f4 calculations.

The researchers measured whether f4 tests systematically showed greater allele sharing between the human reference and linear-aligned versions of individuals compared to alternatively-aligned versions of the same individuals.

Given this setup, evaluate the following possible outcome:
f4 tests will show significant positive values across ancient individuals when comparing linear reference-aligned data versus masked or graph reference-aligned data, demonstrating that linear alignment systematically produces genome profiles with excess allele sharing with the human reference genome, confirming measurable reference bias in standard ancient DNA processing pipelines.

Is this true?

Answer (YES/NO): YES